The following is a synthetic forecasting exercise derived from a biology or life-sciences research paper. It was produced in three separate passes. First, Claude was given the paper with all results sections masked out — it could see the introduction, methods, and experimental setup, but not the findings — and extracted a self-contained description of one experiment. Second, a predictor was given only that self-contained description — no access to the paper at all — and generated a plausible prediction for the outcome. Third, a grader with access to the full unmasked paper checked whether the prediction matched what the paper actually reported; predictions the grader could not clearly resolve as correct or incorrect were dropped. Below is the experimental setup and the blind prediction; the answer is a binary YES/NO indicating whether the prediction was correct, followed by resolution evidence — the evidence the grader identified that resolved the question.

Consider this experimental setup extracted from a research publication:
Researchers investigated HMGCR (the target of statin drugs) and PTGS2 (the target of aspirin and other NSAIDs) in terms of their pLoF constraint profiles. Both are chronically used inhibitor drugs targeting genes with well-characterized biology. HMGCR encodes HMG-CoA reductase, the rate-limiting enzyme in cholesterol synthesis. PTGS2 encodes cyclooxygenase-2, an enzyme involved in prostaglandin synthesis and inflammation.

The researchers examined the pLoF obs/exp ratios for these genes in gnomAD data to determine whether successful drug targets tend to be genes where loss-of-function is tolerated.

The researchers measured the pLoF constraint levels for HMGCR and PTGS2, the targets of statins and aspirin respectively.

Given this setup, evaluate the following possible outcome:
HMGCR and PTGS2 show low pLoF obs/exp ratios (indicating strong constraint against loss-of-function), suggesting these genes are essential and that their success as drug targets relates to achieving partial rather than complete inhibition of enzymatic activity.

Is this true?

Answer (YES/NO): YES